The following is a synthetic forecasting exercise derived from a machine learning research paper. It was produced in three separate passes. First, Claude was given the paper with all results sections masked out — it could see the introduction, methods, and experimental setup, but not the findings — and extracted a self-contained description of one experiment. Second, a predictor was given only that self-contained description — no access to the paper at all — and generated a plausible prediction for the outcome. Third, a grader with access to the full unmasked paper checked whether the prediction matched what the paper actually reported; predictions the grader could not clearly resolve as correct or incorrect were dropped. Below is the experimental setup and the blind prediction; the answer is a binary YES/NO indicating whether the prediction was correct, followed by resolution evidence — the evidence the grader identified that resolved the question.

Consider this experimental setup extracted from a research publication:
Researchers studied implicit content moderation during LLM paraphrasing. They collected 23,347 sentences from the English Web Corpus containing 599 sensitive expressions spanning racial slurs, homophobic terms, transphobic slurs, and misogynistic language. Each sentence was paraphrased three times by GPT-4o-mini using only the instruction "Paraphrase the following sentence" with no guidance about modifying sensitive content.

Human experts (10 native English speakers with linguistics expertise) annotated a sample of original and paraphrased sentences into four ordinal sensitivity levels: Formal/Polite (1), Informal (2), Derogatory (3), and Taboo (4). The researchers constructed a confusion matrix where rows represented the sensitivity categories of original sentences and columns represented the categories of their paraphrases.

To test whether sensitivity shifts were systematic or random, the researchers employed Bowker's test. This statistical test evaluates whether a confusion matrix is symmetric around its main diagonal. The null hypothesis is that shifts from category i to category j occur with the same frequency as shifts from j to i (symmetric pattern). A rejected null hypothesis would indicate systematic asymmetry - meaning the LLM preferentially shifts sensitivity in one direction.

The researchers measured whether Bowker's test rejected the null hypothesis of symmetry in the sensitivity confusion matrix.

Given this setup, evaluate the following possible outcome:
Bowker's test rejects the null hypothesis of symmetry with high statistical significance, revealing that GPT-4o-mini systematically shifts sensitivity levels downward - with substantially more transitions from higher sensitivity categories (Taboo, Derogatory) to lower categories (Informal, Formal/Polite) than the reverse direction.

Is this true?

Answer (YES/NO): YES